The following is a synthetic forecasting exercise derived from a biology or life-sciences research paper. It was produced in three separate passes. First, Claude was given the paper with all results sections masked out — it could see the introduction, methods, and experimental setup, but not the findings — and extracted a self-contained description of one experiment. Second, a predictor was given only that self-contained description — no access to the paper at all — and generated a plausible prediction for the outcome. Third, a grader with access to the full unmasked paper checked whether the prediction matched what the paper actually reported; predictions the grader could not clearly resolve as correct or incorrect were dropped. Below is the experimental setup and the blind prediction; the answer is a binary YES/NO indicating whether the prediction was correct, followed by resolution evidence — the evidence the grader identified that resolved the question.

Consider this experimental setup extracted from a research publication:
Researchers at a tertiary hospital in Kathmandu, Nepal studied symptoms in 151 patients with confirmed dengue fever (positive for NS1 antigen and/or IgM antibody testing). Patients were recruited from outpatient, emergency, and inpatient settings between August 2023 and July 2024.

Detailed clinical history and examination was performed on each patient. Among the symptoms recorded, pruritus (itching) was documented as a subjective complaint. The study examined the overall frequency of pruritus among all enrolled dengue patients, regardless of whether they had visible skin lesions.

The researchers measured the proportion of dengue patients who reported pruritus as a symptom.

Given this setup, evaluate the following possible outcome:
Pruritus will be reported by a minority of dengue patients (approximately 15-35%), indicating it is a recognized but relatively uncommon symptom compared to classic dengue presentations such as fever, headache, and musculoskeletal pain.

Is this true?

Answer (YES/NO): NO